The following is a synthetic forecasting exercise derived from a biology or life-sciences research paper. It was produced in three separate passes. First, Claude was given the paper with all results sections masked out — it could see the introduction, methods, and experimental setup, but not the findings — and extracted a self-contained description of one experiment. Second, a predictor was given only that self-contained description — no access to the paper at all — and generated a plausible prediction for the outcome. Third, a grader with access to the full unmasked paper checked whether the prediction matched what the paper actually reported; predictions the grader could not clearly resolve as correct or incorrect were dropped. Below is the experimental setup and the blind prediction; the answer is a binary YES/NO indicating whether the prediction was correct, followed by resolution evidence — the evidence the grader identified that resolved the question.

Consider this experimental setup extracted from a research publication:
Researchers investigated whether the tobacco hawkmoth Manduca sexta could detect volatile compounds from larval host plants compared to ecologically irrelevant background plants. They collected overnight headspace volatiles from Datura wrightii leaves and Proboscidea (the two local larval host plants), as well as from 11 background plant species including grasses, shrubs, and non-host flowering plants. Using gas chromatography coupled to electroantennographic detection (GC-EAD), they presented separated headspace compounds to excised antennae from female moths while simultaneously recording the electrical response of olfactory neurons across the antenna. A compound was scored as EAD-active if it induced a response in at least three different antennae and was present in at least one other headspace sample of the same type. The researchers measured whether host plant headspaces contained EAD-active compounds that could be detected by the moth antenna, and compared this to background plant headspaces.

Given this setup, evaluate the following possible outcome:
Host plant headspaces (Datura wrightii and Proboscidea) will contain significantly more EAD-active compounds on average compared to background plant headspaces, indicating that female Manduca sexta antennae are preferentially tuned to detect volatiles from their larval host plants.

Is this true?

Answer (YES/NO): NO